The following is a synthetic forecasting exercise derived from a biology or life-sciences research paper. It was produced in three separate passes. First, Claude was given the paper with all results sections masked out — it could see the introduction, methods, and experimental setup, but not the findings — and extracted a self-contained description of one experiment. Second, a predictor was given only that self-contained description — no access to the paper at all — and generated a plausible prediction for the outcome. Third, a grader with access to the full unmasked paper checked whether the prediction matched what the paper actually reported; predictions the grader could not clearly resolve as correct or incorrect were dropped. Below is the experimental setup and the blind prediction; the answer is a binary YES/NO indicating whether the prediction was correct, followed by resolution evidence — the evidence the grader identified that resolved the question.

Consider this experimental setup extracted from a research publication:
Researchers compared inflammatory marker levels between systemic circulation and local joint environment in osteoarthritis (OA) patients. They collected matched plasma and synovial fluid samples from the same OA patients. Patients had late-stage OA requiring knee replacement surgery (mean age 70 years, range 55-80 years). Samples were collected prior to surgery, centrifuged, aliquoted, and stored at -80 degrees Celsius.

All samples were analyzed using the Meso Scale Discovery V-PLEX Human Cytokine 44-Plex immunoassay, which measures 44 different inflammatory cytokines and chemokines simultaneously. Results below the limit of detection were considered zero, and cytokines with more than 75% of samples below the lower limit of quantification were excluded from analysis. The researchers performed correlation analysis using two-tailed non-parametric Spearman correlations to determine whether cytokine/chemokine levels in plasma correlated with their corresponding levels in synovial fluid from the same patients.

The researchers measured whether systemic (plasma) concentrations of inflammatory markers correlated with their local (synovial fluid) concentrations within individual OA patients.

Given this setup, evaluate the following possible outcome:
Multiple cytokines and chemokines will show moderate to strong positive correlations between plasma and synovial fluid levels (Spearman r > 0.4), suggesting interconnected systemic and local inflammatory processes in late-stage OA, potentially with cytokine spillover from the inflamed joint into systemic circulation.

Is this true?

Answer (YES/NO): NO